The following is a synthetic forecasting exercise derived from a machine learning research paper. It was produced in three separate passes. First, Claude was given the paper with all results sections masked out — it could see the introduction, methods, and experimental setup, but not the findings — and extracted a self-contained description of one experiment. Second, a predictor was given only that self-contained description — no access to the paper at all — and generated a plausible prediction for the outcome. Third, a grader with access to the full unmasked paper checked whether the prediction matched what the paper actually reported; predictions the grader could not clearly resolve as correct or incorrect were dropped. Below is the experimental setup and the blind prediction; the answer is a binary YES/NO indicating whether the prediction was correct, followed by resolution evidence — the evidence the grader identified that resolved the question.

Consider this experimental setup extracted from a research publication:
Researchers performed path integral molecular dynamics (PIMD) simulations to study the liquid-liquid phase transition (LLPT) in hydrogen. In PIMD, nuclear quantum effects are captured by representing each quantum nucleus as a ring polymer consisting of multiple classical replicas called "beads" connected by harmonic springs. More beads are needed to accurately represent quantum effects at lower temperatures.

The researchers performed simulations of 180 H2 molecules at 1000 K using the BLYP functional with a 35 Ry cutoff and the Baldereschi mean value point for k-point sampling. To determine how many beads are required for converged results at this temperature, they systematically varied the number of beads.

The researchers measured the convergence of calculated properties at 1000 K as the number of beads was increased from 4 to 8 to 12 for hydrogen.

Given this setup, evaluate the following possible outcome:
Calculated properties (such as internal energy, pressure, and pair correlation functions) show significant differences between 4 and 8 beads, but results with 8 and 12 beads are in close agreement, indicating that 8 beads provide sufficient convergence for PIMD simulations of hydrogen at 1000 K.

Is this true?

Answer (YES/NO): NO